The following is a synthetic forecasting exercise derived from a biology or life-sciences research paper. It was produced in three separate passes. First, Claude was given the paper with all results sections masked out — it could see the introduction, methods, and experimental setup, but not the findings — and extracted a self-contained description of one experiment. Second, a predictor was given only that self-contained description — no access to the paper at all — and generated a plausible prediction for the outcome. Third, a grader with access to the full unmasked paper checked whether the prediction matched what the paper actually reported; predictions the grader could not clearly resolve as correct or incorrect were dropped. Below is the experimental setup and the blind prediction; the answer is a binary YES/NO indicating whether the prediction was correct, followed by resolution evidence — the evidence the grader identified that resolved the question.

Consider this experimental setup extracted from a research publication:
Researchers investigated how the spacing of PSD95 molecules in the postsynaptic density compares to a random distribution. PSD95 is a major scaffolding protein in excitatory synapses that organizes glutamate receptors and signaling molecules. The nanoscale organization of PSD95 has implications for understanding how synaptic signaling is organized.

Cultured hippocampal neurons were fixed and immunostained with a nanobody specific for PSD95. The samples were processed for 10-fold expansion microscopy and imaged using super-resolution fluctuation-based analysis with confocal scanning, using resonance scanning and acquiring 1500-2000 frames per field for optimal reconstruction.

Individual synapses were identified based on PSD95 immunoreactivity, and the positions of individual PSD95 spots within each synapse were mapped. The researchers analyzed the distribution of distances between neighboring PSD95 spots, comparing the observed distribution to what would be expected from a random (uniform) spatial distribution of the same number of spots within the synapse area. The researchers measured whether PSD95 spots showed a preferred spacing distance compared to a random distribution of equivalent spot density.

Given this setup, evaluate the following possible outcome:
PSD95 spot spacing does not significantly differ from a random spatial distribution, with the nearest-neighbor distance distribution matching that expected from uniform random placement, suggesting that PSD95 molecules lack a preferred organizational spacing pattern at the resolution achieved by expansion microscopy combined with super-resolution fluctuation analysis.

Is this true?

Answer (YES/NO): NO